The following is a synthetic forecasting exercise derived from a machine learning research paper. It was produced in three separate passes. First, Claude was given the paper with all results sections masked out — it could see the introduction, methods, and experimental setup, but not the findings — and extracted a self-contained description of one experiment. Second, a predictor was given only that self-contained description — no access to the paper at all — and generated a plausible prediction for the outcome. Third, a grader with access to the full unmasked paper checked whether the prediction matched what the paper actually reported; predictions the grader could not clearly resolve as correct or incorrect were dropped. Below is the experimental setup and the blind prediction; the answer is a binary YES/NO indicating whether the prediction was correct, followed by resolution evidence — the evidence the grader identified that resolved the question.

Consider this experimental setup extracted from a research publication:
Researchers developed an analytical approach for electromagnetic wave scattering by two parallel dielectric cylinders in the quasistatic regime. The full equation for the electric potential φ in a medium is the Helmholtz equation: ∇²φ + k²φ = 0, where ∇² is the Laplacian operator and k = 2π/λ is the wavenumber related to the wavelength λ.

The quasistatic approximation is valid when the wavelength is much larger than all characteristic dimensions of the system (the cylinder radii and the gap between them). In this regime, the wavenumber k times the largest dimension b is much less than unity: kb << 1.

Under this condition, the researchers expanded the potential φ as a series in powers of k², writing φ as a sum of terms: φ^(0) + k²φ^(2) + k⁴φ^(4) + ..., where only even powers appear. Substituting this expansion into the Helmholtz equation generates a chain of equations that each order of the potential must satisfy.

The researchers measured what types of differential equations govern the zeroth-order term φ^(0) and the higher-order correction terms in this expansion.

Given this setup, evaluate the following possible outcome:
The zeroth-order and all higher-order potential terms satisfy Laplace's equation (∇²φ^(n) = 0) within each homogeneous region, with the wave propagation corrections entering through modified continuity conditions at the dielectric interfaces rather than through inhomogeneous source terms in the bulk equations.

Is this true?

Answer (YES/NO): NO